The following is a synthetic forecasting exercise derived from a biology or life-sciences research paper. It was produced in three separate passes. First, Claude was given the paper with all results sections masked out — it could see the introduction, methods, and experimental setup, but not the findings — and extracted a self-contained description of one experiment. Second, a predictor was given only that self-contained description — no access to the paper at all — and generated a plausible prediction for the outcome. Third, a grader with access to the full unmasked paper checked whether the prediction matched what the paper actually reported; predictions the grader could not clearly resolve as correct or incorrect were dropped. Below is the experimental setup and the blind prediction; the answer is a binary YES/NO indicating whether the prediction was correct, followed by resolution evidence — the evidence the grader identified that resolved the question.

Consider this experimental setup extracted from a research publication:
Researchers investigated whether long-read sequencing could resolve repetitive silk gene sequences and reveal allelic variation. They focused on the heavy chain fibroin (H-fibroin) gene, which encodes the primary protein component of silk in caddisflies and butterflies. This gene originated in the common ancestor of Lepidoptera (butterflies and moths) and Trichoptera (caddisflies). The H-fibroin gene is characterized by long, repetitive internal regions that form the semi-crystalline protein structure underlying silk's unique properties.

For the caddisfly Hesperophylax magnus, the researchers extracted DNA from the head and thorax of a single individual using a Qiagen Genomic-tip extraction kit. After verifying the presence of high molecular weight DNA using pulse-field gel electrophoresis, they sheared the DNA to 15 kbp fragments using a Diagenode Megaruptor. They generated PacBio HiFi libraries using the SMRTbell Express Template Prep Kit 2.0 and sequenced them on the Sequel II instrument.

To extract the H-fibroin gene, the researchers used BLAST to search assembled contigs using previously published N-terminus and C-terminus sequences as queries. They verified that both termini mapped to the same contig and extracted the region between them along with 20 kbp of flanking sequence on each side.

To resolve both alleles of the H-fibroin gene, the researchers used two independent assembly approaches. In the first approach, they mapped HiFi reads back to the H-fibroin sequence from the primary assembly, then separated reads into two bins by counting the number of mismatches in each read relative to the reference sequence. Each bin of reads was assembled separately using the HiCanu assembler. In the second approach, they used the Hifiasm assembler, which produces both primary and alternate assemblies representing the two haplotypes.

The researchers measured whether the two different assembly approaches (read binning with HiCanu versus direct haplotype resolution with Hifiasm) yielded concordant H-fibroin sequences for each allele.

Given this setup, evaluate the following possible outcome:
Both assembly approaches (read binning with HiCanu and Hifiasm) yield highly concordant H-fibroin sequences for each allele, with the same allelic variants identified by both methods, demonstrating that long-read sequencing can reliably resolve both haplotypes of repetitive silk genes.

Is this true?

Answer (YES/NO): YES